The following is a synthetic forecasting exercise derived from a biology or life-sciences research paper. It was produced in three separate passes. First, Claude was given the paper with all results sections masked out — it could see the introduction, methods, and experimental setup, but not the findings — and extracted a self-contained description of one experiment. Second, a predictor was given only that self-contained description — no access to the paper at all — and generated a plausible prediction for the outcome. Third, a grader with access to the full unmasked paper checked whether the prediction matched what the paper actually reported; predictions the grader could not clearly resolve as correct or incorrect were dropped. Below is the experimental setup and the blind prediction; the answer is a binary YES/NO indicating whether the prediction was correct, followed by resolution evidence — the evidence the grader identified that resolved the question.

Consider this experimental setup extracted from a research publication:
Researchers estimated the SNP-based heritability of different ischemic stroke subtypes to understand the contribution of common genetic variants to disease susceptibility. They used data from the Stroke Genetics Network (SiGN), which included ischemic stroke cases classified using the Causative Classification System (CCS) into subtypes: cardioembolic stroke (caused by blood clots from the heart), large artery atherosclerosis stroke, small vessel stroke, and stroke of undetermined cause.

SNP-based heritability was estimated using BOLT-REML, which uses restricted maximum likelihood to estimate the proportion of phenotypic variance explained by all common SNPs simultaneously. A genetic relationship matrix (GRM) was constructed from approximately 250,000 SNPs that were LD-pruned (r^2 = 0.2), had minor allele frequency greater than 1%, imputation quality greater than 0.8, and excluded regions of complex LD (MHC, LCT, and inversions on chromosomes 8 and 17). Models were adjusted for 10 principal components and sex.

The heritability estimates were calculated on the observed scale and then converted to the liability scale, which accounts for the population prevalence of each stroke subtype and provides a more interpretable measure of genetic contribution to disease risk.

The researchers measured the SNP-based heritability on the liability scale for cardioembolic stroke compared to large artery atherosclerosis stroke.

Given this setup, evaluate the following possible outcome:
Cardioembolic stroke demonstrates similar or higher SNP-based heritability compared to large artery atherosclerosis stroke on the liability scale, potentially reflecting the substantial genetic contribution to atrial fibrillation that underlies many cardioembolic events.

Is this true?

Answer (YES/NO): YES